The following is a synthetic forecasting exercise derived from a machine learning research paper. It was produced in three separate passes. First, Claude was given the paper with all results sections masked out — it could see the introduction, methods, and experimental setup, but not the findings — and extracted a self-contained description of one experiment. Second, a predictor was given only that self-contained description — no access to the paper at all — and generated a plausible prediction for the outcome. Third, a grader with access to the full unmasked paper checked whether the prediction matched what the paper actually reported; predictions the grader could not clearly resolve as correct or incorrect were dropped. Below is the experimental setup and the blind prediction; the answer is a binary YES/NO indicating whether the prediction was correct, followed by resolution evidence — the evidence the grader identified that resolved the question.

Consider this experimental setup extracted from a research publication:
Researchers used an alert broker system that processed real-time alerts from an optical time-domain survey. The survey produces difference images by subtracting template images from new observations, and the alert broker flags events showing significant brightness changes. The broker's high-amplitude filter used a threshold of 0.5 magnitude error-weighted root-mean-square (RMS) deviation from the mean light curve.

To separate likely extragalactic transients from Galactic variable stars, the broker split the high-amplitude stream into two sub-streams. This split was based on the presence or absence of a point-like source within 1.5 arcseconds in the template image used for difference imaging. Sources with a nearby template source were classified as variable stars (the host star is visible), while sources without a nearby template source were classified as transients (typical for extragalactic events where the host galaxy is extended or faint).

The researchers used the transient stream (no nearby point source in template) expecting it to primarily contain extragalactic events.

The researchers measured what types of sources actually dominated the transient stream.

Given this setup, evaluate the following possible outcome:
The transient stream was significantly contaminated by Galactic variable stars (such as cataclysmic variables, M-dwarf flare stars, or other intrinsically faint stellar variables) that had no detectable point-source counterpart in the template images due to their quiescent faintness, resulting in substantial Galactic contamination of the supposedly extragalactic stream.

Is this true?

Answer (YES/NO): NO